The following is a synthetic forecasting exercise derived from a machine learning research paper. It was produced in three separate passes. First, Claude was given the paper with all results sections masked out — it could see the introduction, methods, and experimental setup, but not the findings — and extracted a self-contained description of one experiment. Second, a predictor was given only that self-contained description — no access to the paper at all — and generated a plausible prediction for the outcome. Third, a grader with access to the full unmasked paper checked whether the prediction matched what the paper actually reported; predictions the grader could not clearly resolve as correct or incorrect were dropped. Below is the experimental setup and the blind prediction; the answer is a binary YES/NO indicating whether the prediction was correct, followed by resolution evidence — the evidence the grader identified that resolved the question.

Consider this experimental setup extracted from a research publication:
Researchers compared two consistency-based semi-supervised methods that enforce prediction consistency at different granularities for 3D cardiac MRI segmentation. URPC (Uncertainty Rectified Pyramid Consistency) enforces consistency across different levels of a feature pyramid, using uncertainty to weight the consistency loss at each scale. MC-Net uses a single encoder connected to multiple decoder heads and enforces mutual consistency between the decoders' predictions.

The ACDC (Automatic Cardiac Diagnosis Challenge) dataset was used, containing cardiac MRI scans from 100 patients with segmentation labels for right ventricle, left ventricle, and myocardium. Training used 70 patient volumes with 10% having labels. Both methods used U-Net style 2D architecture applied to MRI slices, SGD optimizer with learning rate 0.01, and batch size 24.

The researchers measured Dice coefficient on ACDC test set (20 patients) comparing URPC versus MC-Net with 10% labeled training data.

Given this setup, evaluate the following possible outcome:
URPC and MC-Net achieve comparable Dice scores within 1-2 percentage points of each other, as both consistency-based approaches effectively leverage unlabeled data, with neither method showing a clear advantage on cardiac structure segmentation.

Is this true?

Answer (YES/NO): NO